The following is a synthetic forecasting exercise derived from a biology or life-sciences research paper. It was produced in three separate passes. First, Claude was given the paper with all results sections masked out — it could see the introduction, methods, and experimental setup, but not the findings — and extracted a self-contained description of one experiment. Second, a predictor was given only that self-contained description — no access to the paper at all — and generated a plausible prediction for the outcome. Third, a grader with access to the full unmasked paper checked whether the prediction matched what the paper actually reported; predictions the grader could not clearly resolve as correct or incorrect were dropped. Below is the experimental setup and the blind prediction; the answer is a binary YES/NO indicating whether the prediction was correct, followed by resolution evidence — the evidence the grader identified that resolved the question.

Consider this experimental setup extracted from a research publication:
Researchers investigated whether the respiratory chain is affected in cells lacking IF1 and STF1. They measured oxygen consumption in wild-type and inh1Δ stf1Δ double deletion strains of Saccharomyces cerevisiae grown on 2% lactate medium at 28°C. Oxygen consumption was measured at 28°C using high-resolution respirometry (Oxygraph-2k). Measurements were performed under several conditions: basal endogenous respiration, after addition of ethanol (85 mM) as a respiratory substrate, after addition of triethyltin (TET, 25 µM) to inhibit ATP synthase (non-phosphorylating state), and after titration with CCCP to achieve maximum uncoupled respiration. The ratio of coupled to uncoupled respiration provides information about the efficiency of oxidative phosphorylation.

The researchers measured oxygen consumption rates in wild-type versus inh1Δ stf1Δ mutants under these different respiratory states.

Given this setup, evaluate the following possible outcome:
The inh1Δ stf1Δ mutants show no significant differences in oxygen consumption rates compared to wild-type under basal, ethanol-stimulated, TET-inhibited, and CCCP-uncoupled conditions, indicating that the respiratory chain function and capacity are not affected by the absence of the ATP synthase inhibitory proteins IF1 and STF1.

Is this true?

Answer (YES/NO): NO